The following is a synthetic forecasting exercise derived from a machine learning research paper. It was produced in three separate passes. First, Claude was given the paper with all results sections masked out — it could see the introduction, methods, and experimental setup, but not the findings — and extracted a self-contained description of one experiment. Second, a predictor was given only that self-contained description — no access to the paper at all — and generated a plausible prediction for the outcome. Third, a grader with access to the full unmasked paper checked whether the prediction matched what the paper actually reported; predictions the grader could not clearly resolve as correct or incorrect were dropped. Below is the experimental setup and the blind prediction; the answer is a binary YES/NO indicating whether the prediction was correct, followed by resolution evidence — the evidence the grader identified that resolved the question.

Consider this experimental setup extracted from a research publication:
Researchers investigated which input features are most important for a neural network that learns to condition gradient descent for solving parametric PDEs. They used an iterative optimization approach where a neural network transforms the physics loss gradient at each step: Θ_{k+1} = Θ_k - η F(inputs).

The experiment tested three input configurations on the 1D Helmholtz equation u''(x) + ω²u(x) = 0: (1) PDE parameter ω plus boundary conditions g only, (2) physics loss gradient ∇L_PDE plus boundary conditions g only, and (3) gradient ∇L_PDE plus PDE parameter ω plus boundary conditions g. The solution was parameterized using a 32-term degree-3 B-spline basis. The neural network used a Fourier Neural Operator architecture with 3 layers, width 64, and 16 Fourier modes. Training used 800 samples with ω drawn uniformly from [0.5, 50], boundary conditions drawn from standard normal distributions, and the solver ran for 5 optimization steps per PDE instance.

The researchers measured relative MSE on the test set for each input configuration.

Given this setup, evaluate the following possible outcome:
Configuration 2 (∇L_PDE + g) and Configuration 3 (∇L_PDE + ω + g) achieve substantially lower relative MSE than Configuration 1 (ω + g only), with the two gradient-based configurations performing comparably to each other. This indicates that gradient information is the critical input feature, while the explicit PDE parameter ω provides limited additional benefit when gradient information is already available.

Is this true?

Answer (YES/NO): NO